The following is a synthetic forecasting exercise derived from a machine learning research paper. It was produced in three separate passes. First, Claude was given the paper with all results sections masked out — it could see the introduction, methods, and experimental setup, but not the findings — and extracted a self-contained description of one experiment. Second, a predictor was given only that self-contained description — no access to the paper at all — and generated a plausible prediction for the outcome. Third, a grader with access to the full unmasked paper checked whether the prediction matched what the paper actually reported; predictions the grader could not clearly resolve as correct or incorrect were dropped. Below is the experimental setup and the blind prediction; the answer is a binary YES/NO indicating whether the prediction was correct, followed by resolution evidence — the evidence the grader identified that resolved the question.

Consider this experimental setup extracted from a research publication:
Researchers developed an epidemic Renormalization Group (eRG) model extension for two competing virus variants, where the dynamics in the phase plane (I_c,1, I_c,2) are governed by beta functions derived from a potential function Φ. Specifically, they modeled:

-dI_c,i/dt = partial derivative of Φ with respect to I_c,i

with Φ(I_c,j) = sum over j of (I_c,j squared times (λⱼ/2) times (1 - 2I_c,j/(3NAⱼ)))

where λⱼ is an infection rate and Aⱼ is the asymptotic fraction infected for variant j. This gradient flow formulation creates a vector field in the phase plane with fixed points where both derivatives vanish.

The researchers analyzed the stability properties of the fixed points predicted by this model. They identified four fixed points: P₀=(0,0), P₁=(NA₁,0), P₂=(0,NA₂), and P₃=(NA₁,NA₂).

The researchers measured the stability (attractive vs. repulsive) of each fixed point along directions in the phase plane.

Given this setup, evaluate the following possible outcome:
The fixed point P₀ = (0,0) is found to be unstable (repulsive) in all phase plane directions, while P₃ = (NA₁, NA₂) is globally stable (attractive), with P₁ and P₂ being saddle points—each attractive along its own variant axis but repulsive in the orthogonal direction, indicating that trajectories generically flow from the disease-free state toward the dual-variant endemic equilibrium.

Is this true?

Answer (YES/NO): YES